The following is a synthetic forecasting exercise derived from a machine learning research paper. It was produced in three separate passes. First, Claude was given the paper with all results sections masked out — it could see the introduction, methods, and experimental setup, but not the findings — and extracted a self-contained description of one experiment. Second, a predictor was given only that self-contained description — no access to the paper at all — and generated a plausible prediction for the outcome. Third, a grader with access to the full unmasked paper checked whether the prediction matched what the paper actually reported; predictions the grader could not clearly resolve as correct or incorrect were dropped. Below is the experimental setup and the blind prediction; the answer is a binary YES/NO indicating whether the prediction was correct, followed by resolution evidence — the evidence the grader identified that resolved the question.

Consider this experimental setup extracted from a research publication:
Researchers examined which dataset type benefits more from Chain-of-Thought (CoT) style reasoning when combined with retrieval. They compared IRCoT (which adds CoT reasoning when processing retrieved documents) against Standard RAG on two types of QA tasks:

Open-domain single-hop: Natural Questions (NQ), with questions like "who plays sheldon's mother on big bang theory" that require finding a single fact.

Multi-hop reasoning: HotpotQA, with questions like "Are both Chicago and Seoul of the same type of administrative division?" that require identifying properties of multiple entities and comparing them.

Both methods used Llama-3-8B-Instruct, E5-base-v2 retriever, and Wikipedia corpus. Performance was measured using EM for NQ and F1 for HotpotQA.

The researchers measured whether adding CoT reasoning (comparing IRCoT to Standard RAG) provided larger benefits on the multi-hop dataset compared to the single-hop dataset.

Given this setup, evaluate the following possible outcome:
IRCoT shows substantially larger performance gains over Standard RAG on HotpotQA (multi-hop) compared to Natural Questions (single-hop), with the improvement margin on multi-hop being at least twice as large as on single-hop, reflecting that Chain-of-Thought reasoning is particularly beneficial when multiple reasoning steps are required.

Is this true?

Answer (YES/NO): YES